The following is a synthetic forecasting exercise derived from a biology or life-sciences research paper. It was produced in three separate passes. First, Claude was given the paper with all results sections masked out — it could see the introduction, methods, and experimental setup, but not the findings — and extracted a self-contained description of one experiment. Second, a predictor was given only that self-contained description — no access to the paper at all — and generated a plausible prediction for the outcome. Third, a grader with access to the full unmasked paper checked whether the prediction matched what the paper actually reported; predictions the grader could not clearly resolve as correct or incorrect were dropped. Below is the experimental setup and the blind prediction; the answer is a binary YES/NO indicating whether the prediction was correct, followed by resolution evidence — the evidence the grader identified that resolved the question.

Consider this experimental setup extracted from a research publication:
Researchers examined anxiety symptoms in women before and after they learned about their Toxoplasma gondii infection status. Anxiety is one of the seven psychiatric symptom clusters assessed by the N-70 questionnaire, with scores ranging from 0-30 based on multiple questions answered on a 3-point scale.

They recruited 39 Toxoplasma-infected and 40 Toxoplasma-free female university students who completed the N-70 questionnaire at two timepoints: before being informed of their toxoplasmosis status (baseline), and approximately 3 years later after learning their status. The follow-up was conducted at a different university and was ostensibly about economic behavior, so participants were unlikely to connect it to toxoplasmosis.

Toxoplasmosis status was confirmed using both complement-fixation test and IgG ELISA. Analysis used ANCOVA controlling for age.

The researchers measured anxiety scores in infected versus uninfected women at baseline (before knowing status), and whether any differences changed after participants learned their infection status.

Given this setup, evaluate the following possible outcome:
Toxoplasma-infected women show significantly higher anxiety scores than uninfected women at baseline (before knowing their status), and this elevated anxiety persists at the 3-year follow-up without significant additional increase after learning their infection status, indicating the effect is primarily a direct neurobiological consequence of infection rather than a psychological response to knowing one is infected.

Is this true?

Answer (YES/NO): NO